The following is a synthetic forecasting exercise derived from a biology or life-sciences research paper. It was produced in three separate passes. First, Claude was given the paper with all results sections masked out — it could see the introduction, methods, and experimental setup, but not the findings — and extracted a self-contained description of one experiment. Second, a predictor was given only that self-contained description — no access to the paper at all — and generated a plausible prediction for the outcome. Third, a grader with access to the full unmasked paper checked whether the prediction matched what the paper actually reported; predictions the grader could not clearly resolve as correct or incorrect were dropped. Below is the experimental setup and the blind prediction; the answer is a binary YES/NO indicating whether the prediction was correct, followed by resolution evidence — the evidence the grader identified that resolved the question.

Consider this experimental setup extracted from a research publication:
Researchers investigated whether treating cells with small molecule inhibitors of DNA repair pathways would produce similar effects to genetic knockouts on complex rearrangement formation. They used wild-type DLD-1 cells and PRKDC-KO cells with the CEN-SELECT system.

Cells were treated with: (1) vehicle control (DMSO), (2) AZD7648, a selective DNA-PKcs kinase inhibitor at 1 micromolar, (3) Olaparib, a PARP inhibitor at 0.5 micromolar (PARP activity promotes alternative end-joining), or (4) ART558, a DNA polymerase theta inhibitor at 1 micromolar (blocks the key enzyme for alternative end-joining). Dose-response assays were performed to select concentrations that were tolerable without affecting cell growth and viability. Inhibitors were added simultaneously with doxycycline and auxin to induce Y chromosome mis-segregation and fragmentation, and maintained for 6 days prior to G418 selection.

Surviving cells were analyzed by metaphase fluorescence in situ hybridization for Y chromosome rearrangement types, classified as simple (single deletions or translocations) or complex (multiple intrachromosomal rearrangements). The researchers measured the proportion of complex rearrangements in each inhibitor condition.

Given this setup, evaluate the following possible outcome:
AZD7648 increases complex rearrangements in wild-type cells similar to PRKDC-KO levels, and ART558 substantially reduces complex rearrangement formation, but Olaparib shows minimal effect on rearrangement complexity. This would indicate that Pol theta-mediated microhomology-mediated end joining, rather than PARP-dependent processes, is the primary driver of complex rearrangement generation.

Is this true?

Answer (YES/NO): NO